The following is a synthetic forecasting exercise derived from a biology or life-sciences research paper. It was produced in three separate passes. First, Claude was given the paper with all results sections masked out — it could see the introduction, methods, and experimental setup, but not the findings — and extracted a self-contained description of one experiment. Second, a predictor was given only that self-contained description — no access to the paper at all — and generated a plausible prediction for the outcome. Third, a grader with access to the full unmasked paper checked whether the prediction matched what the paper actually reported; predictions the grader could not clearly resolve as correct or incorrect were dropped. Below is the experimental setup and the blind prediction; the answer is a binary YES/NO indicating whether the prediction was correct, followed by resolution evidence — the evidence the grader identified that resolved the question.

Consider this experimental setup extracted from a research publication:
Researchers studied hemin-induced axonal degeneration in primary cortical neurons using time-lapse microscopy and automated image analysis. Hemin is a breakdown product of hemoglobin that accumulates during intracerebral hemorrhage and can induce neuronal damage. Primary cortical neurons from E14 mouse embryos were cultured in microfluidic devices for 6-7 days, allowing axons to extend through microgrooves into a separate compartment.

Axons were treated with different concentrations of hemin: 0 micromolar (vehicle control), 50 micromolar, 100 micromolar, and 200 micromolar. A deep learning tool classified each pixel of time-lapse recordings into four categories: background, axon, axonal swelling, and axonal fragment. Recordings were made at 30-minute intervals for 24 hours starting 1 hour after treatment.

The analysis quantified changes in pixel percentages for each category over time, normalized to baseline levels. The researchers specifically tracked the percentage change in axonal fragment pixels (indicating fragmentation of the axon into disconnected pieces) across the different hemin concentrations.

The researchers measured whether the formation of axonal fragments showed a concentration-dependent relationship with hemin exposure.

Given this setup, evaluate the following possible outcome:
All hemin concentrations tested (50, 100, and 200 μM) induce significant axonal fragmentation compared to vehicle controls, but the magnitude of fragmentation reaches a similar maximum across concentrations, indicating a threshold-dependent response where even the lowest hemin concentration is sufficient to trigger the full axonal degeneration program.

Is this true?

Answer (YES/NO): NO